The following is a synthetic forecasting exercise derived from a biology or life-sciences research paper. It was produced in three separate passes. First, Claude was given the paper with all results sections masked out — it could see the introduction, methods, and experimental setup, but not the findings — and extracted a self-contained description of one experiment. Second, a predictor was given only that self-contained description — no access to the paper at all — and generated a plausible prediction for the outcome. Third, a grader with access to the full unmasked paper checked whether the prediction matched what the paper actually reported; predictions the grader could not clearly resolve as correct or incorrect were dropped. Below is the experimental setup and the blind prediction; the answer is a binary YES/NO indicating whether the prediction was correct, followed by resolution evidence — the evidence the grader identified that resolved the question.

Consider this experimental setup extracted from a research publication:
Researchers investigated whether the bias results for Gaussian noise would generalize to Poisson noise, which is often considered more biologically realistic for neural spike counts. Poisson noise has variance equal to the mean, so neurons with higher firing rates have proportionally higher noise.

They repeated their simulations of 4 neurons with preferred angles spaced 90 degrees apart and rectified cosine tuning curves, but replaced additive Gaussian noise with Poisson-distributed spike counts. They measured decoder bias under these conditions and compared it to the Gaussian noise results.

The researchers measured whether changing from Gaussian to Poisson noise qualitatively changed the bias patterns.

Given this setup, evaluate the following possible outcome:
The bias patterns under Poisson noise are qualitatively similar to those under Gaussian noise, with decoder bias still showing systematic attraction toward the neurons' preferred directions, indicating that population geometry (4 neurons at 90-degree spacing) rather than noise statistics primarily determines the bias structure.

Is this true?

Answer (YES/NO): NO